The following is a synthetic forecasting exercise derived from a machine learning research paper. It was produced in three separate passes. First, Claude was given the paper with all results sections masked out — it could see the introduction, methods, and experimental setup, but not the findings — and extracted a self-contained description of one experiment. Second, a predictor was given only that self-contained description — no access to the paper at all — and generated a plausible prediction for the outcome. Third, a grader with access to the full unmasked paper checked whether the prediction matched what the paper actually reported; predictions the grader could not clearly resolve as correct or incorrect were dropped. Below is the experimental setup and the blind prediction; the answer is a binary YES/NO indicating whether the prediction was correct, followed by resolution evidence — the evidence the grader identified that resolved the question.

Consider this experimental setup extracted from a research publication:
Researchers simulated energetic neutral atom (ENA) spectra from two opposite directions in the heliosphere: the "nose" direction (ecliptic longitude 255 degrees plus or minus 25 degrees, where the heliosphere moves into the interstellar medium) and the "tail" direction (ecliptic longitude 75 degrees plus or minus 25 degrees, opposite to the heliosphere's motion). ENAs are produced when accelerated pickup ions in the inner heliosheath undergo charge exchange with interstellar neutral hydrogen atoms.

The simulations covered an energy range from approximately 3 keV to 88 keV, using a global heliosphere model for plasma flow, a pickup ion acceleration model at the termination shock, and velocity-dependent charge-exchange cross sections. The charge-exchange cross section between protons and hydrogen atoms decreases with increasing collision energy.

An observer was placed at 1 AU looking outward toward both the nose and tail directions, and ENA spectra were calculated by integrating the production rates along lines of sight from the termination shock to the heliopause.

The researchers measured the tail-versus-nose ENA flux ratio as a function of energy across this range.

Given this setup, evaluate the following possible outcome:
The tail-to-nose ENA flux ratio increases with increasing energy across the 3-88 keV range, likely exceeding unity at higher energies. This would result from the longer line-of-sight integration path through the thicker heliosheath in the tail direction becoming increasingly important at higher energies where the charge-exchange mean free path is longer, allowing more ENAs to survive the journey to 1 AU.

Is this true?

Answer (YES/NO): YES